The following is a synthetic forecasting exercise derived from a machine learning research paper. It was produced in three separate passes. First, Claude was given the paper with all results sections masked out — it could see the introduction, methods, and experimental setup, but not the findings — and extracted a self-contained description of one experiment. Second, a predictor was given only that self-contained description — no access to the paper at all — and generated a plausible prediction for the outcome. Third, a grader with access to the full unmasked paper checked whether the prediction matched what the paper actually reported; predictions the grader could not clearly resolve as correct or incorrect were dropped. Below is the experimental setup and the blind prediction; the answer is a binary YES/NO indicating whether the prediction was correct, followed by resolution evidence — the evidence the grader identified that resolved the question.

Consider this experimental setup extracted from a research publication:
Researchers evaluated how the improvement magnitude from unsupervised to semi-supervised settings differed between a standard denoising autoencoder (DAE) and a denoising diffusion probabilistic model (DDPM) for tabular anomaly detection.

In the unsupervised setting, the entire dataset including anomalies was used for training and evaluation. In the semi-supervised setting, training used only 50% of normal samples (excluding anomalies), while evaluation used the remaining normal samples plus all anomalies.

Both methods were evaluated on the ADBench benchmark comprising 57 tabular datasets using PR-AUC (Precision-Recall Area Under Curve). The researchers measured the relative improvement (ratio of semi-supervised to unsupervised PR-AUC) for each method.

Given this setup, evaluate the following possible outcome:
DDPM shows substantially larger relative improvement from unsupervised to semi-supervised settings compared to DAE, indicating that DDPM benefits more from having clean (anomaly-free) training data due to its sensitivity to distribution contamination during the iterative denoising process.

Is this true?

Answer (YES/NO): NO